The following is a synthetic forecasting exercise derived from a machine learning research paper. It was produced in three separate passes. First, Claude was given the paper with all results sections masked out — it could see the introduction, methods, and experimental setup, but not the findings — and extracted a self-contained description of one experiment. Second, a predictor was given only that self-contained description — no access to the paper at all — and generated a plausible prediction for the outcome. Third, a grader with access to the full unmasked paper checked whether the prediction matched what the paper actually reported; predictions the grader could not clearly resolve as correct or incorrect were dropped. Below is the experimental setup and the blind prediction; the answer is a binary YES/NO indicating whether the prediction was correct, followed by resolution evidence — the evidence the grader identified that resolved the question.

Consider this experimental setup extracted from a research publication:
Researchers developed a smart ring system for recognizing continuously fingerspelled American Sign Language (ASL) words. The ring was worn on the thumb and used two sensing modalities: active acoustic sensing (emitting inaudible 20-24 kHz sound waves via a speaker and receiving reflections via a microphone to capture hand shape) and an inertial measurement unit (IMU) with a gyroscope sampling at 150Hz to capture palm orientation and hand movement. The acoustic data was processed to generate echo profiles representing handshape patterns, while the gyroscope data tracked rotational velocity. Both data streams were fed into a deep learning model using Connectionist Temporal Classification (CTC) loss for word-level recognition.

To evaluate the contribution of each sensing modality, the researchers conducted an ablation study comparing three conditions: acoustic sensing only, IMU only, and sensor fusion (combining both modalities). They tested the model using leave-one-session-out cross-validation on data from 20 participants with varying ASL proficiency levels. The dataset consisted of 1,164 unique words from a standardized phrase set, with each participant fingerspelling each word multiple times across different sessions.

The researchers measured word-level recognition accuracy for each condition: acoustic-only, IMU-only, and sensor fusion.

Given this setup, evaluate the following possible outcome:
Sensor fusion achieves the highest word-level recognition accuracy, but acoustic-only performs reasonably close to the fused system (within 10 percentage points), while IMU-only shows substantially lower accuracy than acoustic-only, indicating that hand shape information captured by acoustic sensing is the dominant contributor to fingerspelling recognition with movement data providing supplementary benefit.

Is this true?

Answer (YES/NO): NO